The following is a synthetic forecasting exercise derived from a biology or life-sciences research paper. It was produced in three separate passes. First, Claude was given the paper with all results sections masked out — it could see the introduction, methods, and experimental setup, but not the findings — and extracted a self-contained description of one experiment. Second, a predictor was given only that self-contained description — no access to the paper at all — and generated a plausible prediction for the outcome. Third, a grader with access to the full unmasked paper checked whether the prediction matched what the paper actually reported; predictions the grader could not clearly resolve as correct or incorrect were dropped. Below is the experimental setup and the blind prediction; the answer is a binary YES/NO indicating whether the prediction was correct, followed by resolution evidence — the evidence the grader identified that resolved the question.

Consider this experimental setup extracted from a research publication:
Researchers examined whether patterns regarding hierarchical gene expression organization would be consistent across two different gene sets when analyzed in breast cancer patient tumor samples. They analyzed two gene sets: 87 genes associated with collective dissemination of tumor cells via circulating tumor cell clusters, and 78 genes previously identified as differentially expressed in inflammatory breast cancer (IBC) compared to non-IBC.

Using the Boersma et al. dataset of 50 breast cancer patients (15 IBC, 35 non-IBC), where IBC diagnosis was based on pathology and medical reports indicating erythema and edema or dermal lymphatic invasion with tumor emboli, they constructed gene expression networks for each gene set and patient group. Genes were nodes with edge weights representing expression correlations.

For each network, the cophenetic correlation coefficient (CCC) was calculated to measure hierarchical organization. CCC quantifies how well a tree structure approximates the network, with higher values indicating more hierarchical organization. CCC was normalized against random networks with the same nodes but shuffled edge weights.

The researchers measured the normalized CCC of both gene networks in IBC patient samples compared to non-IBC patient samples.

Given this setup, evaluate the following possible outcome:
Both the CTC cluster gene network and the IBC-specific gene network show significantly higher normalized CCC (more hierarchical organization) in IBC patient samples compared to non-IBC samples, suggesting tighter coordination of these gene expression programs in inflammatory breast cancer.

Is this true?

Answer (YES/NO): NO